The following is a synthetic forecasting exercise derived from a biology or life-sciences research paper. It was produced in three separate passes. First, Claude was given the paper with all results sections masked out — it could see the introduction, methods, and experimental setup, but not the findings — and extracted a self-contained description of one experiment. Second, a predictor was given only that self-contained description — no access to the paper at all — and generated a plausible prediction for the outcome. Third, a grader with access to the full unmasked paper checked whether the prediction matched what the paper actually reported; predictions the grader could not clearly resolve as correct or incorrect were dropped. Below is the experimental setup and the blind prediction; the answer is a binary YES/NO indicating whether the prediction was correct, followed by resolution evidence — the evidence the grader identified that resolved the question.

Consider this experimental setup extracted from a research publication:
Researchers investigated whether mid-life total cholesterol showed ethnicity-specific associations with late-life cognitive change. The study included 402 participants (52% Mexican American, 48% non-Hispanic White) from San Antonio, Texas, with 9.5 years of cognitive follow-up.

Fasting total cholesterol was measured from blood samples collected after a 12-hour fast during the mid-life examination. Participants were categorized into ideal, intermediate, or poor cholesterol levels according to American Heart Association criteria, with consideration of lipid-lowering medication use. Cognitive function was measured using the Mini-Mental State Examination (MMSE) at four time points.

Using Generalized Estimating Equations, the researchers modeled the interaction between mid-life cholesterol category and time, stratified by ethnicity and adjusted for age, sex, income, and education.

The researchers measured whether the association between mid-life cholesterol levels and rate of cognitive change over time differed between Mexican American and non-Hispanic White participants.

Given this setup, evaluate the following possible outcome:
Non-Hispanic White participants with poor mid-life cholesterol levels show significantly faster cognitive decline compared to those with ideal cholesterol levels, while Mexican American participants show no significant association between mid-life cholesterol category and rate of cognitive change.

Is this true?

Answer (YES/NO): NO